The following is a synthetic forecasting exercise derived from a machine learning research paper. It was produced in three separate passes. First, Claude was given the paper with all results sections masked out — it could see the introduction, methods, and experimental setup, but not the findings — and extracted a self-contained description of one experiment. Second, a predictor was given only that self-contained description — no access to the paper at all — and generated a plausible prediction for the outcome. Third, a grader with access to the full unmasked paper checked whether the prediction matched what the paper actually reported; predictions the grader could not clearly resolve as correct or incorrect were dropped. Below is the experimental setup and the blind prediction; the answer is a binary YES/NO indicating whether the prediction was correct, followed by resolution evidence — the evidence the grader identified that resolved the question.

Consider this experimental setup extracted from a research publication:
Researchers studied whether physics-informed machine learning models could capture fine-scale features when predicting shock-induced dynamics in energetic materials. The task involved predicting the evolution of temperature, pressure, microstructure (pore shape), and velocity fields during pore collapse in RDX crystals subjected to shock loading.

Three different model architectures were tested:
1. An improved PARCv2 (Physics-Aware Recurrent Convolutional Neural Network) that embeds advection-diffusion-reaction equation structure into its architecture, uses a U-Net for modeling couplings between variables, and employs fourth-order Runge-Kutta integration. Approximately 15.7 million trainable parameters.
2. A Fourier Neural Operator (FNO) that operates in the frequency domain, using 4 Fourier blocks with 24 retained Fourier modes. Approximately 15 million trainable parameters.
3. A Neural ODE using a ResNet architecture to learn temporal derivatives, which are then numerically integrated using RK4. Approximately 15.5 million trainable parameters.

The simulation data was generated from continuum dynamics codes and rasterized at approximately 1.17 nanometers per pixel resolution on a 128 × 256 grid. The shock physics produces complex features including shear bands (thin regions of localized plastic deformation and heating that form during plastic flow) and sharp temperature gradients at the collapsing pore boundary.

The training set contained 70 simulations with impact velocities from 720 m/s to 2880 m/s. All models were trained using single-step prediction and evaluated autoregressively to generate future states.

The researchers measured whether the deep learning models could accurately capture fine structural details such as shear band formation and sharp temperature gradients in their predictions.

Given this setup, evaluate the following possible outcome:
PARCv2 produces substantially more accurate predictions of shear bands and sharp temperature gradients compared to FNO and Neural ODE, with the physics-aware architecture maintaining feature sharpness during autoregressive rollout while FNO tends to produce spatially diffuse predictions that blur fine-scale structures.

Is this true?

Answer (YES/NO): YES